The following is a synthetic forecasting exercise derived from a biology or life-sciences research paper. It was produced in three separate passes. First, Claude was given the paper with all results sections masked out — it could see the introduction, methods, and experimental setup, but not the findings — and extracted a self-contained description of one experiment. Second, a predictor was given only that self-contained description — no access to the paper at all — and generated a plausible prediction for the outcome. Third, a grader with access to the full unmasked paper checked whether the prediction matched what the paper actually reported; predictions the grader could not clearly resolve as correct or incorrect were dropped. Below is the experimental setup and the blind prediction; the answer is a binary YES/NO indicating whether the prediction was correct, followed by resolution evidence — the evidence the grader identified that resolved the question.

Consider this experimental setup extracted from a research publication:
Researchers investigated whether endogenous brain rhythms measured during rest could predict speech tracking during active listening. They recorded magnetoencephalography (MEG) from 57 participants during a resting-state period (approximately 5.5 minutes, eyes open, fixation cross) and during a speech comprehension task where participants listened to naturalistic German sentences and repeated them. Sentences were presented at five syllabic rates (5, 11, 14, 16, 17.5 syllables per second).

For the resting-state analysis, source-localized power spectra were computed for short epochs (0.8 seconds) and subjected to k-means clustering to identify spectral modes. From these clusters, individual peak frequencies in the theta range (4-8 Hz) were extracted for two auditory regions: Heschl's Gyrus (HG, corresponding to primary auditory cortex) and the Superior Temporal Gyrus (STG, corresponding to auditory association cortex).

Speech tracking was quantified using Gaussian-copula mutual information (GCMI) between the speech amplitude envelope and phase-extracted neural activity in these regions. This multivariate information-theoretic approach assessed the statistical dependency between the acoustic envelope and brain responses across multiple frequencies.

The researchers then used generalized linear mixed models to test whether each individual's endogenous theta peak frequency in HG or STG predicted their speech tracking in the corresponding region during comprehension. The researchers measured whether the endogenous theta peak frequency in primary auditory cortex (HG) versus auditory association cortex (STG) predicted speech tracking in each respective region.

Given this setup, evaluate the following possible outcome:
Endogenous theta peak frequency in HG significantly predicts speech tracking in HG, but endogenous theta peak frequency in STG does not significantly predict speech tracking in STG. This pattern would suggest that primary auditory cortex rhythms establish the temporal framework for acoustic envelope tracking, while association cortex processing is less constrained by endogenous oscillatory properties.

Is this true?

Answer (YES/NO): NO